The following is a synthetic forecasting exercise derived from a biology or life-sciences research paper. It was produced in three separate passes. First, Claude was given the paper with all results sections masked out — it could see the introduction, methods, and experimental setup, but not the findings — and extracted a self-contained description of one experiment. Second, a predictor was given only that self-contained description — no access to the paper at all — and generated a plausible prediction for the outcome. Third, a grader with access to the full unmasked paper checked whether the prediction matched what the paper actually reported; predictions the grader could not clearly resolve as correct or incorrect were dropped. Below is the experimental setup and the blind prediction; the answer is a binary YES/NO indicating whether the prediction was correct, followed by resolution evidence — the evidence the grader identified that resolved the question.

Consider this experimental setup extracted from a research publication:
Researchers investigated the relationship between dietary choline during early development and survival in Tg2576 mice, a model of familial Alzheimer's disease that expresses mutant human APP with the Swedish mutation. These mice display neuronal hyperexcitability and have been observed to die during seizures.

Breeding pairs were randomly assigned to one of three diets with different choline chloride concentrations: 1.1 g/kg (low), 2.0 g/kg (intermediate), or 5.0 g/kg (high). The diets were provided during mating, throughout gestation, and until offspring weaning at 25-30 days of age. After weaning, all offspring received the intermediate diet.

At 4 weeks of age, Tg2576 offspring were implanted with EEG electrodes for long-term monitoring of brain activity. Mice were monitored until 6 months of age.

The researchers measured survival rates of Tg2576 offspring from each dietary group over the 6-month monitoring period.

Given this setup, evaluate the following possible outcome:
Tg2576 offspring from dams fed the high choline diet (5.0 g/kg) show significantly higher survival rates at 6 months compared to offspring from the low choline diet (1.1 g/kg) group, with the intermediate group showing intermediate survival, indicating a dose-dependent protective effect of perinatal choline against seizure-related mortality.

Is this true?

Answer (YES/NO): NO